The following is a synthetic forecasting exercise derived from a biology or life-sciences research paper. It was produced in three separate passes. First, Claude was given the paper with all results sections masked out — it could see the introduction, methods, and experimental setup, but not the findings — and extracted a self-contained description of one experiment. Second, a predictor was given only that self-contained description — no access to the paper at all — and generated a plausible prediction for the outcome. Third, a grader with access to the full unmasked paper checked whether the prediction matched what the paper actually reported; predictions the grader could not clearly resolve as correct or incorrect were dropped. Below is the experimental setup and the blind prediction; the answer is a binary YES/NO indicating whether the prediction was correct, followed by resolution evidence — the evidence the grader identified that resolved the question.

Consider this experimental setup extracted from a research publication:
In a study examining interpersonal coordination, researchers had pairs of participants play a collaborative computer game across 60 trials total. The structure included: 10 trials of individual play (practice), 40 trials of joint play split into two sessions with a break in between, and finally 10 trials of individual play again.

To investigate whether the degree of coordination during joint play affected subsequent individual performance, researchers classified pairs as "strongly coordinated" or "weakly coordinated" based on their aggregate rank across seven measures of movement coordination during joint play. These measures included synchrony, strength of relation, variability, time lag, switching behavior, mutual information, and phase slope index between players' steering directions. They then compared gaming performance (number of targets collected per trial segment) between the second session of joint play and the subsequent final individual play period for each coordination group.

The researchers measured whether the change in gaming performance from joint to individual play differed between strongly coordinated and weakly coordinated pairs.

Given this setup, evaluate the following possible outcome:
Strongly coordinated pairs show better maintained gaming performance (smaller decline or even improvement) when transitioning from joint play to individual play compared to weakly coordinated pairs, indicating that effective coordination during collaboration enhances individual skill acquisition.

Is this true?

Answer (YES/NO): NO